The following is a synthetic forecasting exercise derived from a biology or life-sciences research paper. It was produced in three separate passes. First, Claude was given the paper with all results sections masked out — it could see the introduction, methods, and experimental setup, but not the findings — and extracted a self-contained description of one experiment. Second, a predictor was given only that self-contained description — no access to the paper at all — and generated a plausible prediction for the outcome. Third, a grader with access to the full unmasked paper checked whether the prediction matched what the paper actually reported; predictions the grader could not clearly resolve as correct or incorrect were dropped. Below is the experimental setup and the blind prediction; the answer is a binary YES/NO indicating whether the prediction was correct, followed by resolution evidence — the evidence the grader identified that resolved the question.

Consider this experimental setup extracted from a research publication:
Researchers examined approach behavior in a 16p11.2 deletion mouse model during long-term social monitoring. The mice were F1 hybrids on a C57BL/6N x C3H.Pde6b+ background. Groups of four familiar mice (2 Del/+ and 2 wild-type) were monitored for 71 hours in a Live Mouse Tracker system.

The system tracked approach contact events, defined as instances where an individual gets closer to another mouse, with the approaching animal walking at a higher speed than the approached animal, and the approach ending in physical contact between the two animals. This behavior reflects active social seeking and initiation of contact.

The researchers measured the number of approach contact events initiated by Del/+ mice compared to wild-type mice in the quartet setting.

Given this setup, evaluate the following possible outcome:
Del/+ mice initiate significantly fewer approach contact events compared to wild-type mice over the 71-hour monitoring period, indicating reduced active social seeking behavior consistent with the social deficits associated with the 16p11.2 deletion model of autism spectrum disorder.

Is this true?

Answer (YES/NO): NO